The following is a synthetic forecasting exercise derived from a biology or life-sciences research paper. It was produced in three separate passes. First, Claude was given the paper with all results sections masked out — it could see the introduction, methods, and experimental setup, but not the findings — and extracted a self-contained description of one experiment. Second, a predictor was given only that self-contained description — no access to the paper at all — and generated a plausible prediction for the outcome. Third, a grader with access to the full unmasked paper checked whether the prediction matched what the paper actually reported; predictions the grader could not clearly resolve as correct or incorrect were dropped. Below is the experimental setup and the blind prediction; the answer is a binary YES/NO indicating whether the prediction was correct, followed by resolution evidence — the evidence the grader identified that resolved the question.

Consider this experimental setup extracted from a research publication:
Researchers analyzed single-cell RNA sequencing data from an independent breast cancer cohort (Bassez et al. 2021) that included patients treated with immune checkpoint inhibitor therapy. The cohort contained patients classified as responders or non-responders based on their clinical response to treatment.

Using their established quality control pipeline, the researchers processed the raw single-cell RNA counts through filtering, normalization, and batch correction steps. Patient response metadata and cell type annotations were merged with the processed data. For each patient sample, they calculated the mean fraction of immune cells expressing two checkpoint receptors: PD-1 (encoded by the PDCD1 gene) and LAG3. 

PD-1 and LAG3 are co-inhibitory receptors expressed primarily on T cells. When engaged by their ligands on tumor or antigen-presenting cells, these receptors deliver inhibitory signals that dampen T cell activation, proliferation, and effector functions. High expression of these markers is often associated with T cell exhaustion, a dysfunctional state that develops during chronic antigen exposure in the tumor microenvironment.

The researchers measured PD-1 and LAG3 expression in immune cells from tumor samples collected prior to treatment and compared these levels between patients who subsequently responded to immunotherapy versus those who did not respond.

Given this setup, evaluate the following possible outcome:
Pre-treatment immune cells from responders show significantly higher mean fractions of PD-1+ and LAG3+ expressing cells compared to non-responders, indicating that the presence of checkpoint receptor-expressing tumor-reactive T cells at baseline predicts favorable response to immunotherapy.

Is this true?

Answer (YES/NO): YES